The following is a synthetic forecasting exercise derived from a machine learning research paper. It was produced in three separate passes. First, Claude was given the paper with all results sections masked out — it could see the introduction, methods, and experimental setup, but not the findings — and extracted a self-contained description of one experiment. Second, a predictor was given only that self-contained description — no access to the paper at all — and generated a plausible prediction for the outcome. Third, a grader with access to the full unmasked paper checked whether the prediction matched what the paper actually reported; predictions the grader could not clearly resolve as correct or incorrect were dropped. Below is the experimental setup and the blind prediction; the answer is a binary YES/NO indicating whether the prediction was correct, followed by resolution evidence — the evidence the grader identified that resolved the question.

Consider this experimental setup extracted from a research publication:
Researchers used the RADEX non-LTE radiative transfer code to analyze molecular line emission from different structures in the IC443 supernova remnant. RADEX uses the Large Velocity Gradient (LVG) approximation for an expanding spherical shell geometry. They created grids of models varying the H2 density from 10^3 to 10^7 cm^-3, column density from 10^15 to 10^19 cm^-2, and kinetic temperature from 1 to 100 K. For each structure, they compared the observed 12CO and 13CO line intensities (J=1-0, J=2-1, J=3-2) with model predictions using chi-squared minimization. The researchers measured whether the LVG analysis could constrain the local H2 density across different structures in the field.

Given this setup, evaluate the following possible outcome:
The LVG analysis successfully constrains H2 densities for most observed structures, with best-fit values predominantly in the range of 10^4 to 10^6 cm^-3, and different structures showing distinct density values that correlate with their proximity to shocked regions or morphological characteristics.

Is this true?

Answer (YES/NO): NO